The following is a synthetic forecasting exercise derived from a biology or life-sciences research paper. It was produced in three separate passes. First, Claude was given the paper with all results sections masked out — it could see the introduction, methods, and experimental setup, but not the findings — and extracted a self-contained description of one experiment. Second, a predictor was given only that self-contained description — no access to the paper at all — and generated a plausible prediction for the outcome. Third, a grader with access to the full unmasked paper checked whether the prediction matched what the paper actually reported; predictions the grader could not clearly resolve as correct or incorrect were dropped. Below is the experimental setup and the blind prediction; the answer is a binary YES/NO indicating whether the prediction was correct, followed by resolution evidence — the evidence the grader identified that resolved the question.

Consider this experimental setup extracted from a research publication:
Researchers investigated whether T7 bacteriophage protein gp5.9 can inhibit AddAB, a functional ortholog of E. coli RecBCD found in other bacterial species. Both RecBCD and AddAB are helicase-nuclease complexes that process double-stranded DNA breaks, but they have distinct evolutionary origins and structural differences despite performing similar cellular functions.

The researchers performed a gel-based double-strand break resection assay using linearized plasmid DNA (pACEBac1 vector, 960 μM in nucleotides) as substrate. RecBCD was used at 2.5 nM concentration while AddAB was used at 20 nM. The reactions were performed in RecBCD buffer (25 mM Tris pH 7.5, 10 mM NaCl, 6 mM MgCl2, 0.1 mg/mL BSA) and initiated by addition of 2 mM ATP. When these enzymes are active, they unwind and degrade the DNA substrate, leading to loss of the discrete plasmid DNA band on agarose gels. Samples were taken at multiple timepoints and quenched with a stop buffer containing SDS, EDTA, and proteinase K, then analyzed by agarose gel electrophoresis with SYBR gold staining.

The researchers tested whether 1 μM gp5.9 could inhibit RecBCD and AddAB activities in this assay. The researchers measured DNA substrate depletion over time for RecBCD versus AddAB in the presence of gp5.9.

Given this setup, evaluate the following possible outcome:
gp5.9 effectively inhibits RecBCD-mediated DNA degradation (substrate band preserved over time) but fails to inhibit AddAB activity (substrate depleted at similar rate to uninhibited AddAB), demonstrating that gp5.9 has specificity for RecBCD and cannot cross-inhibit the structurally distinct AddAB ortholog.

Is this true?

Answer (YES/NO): YES